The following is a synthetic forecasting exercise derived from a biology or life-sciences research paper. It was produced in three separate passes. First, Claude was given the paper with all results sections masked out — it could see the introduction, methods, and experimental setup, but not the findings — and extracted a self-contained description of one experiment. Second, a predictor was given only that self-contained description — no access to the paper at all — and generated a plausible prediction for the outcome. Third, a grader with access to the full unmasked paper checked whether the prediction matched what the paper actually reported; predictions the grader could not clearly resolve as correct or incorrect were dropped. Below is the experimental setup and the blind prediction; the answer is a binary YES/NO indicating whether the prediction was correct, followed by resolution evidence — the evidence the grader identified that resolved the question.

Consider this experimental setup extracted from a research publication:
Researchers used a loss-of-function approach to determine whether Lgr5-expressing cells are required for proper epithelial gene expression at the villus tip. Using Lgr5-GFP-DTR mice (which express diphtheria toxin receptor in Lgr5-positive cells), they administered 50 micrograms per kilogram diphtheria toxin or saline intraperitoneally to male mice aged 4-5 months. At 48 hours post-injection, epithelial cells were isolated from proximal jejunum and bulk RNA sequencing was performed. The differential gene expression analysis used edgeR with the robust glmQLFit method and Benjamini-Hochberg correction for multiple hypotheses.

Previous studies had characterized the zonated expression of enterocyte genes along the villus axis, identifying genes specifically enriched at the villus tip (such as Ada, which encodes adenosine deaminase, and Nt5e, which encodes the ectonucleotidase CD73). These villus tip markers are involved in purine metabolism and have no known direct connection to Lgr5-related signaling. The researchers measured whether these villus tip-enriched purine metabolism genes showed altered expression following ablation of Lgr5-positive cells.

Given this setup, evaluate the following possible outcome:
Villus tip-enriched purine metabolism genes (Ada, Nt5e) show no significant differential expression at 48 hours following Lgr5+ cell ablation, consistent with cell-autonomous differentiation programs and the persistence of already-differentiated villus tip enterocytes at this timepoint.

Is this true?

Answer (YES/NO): NO